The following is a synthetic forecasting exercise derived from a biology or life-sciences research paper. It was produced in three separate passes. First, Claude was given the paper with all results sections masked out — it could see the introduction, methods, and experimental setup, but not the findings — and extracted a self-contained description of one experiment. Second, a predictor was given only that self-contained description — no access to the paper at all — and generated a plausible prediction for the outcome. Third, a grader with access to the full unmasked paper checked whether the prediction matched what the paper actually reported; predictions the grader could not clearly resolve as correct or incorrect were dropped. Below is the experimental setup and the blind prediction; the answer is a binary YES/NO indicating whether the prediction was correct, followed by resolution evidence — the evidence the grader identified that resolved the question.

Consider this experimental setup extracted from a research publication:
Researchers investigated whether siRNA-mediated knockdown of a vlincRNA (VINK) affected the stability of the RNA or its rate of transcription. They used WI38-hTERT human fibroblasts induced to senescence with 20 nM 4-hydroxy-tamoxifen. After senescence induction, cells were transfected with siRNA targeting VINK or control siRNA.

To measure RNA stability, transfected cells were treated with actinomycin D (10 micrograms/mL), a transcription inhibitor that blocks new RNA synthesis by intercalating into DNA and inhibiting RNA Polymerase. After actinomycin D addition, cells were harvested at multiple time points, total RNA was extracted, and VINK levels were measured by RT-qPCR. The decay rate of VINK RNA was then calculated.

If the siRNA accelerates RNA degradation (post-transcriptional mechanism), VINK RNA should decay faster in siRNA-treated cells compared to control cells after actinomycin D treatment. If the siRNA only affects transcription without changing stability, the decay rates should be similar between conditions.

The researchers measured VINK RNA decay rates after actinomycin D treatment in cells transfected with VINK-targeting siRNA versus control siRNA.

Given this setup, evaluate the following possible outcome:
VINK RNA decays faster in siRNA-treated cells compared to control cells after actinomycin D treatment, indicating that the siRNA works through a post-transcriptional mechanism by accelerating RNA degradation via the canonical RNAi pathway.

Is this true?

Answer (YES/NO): NO